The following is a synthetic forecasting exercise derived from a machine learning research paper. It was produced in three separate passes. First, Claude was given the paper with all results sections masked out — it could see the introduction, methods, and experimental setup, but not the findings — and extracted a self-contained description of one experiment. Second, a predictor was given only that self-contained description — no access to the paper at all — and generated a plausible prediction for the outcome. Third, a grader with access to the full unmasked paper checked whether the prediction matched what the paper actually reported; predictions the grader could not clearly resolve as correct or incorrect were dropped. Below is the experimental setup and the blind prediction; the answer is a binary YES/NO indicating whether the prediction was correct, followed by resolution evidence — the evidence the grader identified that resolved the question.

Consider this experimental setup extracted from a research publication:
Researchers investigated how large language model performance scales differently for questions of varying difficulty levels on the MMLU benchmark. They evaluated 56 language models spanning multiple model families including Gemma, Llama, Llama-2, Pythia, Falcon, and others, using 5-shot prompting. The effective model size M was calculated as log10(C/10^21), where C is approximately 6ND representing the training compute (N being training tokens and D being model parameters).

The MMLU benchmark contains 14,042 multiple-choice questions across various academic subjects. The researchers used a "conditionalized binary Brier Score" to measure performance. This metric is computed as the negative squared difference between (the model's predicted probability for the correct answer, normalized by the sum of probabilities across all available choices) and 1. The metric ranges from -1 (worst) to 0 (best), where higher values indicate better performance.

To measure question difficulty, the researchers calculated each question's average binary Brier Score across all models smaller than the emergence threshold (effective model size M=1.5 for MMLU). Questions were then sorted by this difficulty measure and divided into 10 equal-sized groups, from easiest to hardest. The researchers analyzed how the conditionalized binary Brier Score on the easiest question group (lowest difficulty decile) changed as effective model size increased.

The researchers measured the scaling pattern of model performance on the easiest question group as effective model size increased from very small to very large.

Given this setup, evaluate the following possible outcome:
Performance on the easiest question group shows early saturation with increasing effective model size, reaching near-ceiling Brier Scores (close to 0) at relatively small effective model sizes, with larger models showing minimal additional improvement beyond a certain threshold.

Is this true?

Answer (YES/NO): NO